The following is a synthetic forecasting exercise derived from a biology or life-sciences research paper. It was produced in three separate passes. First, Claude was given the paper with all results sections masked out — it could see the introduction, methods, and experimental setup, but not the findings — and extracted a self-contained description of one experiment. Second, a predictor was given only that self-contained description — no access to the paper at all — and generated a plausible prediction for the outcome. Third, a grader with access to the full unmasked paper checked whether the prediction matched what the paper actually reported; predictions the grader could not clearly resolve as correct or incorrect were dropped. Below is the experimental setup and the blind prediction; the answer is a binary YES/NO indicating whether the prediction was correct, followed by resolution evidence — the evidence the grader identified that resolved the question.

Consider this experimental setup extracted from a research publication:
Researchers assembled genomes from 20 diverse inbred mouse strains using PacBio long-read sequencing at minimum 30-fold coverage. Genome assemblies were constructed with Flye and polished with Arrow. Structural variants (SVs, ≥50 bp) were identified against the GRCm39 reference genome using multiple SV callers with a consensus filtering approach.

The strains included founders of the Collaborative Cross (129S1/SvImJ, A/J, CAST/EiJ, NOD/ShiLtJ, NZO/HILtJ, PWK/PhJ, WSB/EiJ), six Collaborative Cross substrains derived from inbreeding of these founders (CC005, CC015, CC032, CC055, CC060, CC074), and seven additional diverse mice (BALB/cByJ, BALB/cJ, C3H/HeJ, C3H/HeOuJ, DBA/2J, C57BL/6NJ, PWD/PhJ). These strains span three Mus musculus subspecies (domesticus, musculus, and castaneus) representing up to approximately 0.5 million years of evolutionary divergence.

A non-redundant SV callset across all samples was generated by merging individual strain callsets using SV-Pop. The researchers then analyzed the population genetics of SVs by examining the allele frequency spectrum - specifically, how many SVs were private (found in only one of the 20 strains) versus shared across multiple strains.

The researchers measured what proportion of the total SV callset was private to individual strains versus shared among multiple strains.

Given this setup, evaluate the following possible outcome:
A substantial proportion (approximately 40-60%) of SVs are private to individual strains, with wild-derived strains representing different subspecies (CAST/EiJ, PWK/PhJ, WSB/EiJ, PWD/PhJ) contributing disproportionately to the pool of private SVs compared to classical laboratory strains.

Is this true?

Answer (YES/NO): NO